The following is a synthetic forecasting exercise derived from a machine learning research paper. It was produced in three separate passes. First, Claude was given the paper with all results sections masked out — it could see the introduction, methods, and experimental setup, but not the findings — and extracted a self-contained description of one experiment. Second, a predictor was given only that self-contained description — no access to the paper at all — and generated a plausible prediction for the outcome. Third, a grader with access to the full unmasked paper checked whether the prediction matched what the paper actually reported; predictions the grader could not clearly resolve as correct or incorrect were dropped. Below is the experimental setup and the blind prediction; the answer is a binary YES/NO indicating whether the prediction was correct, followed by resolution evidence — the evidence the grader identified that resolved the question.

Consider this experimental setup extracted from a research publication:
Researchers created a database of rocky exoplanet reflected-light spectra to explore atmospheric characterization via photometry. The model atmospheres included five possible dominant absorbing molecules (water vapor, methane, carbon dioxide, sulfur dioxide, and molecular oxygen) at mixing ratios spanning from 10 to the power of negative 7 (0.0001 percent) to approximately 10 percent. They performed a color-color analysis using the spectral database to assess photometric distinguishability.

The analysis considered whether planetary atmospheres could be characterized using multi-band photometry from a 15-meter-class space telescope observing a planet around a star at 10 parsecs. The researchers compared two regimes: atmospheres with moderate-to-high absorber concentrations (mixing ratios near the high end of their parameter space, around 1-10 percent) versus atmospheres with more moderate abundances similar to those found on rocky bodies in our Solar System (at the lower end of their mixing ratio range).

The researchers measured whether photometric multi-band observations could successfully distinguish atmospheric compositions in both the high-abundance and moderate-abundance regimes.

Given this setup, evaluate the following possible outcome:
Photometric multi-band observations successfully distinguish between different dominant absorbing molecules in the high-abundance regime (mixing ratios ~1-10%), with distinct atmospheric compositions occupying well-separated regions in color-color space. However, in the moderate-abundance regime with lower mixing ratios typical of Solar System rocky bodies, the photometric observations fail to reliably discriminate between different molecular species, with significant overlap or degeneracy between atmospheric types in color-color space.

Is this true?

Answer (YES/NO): YES